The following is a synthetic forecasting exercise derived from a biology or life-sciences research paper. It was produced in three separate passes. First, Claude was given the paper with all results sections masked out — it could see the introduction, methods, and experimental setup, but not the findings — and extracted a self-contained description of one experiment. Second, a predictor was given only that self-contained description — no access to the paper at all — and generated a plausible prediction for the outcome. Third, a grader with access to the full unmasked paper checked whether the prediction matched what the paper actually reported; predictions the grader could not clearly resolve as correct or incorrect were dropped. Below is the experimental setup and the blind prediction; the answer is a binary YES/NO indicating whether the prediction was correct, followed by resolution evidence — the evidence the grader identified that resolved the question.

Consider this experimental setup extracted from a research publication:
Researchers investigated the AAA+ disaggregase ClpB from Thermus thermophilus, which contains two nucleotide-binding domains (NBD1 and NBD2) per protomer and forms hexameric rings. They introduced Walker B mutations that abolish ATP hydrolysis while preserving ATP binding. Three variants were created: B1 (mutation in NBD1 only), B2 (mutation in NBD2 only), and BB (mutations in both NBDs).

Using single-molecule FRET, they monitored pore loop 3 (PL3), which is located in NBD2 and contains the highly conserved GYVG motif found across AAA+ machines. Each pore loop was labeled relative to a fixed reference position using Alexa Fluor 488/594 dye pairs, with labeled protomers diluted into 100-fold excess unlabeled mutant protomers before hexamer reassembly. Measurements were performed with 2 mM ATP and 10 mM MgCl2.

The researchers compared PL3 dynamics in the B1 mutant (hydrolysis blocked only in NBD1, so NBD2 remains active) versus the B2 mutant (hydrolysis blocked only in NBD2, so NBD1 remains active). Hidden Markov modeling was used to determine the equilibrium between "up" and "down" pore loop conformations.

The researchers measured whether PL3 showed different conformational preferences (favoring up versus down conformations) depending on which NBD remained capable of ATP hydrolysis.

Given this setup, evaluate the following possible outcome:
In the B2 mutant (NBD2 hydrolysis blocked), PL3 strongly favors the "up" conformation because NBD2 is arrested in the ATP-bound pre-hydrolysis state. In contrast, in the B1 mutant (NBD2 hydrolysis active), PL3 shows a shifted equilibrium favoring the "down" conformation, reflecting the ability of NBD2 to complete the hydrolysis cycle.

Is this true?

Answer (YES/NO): NO